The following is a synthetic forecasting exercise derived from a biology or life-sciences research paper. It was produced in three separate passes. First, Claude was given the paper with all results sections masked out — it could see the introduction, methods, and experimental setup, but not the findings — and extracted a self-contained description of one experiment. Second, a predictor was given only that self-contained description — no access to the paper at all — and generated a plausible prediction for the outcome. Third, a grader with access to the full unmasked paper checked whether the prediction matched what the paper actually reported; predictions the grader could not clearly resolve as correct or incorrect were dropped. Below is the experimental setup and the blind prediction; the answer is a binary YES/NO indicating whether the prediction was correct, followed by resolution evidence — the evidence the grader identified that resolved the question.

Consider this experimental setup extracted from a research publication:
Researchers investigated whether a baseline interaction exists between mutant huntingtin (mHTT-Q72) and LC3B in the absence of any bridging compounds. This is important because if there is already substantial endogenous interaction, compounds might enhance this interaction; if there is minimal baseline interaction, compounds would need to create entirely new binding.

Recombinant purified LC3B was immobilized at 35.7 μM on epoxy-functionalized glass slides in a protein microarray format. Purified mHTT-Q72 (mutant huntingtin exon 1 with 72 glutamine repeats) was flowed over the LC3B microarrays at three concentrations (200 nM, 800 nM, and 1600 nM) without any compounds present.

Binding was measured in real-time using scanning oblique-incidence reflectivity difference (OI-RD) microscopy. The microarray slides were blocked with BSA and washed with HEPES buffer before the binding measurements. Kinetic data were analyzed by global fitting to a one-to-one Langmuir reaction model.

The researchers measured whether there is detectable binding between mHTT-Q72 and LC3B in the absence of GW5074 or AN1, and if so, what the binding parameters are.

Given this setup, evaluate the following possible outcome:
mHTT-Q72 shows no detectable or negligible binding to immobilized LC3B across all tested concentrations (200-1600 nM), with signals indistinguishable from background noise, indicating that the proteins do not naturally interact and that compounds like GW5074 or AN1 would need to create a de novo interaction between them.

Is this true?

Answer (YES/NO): YES